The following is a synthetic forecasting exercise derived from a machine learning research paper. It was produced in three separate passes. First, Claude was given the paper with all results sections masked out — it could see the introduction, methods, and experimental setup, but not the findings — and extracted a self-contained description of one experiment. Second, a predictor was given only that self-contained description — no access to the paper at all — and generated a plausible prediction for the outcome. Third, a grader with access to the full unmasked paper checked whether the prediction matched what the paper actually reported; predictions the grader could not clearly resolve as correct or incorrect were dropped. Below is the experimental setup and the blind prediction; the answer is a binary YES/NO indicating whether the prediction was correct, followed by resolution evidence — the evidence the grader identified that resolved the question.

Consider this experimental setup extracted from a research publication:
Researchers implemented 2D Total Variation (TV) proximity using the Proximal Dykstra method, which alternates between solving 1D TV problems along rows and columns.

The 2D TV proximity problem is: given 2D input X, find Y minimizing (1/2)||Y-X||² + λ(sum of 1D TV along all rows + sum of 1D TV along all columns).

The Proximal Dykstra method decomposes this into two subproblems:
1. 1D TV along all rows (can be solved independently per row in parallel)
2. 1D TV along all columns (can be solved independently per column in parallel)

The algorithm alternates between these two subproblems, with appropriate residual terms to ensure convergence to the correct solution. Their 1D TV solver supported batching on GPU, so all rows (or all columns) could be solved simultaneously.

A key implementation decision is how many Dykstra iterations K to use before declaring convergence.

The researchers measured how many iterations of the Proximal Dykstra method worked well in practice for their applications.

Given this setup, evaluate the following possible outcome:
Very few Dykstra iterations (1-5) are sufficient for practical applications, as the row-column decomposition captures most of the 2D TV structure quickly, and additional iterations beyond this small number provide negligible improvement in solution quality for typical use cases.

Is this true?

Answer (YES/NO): YES